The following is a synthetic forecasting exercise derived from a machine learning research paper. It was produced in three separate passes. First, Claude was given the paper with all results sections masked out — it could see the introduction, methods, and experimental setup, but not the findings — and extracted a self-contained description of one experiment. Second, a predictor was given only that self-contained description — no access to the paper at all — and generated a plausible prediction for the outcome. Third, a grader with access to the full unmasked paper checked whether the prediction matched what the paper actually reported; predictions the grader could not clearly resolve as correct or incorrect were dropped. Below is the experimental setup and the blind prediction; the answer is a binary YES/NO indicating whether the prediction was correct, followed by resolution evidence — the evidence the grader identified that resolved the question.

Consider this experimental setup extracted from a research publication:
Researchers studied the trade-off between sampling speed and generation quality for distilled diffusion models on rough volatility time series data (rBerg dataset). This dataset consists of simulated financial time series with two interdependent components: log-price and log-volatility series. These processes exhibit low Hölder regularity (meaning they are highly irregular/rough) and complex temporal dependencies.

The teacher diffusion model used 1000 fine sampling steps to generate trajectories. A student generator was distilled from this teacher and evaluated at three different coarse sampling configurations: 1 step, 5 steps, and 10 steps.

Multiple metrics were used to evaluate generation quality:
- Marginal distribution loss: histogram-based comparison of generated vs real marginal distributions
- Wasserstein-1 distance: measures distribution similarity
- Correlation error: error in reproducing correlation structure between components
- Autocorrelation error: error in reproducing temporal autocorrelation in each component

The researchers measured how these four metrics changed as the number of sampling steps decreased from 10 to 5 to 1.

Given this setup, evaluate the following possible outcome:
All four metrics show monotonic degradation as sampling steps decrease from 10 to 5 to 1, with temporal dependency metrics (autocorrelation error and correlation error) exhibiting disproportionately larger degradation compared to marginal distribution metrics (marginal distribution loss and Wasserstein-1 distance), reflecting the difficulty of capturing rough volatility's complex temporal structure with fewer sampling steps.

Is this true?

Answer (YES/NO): NO